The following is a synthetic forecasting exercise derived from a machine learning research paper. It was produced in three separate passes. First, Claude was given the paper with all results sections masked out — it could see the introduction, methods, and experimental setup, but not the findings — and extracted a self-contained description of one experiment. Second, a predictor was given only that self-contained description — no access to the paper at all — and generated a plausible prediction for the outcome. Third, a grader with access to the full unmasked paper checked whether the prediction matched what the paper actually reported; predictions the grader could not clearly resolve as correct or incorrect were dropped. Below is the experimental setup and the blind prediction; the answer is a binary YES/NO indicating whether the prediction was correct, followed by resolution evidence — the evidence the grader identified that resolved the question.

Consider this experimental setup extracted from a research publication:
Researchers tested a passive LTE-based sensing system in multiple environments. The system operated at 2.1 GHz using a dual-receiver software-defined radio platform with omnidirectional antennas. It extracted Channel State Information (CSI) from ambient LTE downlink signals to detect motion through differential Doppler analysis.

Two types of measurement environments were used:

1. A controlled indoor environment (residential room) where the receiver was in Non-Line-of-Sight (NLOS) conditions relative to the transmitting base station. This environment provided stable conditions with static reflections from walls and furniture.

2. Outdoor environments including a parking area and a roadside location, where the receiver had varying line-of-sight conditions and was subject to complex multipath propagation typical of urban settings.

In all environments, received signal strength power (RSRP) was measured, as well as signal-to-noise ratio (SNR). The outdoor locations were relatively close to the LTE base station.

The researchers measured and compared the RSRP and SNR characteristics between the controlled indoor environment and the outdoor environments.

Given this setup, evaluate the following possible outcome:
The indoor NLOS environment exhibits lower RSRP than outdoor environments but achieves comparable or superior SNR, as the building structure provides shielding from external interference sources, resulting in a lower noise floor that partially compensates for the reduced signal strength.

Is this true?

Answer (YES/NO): NO